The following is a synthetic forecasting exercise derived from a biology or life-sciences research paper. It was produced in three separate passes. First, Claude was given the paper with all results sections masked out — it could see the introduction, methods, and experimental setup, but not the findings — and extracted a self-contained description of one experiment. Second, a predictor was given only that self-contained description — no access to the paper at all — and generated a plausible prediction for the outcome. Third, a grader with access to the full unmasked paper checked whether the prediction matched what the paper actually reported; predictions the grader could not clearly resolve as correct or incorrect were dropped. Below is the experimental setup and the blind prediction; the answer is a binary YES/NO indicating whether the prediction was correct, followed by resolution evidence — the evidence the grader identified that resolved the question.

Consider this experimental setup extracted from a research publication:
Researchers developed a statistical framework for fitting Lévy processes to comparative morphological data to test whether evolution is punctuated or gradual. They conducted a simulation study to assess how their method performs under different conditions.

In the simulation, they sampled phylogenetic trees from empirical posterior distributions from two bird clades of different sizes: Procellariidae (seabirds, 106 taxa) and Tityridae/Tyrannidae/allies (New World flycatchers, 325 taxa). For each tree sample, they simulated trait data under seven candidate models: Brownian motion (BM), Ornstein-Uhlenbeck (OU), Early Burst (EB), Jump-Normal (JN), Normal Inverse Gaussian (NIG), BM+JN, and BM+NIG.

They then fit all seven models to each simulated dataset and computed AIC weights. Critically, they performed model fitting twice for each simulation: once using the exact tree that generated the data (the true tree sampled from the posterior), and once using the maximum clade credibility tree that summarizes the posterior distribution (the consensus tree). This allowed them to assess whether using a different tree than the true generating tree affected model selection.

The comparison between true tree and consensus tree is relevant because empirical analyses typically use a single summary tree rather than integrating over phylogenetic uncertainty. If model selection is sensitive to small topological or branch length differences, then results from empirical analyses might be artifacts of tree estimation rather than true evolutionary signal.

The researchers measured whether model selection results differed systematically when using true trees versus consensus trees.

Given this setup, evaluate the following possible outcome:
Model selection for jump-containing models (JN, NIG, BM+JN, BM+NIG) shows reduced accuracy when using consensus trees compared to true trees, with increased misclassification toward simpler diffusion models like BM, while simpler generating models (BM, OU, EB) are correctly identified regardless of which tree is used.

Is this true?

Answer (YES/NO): NO